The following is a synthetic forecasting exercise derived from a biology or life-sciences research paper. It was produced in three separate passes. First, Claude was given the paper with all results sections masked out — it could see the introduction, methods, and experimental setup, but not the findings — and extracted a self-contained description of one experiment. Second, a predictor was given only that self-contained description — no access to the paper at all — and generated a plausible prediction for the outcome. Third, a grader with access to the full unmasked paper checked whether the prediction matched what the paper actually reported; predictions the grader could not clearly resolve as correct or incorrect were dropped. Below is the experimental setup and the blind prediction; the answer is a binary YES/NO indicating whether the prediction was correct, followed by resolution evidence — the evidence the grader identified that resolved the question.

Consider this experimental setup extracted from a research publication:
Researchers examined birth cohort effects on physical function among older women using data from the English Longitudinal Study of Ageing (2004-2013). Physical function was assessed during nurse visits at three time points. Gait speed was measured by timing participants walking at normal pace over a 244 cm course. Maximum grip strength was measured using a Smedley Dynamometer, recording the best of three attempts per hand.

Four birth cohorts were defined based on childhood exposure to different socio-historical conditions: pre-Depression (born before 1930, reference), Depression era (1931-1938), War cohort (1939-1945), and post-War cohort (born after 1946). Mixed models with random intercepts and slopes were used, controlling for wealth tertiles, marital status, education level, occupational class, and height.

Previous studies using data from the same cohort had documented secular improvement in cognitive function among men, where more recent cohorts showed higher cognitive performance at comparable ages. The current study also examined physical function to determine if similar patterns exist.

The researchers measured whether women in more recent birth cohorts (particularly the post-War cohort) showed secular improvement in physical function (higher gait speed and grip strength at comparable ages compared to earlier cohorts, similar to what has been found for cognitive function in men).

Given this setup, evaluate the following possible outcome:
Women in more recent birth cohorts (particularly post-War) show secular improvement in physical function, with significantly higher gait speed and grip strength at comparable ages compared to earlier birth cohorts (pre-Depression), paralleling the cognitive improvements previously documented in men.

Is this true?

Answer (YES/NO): NO